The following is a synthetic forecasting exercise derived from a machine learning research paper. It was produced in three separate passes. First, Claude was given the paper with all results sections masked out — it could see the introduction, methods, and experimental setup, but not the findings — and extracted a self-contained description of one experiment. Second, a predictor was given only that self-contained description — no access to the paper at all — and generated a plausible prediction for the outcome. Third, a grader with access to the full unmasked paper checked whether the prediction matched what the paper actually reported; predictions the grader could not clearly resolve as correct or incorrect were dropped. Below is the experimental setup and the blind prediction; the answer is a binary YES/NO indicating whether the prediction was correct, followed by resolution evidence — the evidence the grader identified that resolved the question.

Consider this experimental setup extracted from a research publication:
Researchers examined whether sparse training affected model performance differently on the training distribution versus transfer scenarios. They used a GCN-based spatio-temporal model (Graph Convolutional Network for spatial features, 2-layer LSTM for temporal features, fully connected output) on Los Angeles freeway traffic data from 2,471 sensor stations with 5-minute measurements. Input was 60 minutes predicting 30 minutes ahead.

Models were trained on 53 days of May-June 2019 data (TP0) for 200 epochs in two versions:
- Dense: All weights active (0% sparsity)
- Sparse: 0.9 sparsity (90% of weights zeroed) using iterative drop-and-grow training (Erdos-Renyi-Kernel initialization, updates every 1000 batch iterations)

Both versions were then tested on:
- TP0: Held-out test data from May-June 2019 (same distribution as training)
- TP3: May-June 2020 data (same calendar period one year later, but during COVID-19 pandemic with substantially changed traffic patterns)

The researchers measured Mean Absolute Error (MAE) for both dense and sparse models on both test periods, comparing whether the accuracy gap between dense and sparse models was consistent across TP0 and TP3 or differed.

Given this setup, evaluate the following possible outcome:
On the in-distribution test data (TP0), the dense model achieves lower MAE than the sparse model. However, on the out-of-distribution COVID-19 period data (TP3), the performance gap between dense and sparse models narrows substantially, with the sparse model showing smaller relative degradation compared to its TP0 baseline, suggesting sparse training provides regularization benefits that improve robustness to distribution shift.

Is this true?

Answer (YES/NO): YES